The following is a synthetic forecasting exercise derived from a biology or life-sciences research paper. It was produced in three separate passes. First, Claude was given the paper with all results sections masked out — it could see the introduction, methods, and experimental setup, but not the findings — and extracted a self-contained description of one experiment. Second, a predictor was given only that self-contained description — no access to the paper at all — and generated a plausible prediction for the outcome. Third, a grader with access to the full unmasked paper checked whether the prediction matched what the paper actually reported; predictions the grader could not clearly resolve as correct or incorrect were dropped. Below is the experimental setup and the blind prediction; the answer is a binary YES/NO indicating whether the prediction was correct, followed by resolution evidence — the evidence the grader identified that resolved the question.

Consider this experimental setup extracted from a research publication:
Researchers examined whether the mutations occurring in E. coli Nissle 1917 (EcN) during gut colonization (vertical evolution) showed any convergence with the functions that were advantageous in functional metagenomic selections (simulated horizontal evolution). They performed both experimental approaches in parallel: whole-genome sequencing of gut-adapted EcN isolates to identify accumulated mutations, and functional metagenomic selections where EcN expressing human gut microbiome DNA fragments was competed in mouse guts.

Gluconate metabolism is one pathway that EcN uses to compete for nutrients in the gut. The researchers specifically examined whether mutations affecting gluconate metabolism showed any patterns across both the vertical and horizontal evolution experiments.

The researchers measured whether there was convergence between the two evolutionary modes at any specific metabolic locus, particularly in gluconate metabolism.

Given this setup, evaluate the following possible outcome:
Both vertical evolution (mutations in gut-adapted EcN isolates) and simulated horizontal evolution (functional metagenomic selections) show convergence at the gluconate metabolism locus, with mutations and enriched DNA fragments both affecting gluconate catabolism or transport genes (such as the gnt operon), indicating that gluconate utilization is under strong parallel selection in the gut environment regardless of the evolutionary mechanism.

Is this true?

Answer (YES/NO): YES